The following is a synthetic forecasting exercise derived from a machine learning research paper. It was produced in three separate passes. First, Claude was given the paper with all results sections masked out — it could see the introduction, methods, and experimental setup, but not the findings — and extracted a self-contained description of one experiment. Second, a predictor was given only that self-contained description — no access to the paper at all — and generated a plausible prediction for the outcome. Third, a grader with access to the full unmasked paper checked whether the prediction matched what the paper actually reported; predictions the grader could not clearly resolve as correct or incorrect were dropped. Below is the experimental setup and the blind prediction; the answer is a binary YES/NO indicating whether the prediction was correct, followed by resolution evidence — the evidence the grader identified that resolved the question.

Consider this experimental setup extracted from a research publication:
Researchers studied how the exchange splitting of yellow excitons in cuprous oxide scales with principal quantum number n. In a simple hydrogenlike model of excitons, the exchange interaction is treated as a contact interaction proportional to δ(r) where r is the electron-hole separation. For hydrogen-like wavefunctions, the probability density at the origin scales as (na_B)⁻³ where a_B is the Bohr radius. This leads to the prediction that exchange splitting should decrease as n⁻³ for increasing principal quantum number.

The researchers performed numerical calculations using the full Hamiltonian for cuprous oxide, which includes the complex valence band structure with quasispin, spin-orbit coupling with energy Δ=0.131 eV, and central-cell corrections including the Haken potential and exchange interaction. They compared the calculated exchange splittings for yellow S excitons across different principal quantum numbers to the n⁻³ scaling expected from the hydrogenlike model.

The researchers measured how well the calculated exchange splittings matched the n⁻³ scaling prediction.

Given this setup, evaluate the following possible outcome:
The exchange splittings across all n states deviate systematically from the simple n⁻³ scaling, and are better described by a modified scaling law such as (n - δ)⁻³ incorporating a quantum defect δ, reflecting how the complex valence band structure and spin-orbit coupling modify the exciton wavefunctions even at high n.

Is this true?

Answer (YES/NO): NO